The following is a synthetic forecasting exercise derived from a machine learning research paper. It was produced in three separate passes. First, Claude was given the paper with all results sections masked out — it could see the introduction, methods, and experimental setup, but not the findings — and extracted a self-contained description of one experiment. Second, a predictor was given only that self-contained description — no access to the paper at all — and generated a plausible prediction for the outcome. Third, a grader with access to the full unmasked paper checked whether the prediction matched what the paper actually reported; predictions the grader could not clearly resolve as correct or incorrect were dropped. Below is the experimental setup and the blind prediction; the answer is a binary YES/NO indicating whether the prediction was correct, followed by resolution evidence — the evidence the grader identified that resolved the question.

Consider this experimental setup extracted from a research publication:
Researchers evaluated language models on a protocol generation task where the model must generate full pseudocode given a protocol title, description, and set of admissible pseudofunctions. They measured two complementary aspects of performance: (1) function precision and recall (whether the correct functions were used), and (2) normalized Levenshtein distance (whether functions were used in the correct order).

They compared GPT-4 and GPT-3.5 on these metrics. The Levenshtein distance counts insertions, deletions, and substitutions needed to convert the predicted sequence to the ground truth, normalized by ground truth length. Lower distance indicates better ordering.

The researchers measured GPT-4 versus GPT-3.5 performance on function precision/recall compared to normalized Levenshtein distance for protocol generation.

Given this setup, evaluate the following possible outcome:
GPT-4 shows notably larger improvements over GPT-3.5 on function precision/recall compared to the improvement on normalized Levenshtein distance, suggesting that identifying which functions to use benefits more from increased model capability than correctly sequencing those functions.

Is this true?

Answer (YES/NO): NO